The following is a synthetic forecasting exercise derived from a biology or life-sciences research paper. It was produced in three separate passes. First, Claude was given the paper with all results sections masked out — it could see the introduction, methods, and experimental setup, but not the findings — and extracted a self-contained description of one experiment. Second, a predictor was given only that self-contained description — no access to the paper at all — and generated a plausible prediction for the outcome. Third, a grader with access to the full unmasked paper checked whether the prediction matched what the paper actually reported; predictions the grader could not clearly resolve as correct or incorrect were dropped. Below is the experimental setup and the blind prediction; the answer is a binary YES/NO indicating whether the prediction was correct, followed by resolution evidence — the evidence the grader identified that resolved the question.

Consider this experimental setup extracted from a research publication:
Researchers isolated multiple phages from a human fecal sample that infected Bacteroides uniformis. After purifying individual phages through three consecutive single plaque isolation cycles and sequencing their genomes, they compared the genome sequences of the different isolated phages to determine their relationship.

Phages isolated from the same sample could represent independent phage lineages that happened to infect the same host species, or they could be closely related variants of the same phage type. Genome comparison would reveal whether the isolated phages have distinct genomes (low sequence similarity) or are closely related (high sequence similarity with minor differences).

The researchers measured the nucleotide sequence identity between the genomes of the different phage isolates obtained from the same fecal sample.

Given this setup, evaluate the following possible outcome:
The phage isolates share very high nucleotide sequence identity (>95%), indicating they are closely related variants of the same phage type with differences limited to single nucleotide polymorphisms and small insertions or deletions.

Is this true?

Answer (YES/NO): YES